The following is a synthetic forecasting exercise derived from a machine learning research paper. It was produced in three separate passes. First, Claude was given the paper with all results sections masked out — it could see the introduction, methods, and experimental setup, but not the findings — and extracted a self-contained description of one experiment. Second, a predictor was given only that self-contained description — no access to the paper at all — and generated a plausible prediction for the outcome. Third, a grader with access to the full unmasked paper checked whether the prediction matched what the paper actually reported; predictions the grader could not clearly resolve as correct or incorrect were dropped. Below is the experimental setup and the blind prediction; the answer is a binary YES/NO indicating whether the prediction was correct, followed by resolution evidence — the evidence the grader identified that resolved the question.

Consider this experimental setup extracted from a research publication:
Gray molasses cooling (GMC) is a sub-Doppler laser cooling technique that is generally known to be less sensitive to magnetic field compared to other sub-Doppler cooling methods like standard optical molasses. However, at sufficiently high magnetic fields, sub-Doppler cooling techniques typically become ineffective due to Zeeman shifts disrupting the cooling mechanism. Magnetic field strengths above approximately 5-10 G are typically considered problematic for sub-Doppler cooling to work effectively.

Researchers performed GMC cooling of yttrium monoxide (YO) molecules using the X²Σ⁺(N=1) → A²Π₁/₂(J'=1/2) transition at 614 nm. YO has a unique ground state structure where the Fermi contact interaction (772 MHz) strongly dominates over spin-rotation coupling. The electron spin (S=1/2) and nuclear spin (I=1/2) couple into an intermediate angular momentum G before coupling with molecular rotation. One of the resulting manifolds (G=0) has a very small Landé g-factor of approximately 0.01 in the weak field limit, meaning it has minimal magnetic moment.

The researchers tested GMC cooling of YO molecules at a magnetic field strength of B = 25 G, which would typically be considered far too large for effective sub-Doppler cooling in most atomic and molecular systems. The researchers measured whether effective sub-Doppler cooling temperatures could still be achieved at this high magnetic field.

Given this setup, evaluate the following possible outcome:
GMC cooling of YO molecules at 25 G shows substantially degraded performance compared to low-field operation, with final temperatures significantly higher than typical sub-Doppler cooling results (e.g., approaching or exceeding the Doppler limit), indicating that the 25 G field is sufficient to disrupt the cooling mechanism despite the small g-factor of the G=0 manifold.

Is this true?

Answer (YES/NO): NO